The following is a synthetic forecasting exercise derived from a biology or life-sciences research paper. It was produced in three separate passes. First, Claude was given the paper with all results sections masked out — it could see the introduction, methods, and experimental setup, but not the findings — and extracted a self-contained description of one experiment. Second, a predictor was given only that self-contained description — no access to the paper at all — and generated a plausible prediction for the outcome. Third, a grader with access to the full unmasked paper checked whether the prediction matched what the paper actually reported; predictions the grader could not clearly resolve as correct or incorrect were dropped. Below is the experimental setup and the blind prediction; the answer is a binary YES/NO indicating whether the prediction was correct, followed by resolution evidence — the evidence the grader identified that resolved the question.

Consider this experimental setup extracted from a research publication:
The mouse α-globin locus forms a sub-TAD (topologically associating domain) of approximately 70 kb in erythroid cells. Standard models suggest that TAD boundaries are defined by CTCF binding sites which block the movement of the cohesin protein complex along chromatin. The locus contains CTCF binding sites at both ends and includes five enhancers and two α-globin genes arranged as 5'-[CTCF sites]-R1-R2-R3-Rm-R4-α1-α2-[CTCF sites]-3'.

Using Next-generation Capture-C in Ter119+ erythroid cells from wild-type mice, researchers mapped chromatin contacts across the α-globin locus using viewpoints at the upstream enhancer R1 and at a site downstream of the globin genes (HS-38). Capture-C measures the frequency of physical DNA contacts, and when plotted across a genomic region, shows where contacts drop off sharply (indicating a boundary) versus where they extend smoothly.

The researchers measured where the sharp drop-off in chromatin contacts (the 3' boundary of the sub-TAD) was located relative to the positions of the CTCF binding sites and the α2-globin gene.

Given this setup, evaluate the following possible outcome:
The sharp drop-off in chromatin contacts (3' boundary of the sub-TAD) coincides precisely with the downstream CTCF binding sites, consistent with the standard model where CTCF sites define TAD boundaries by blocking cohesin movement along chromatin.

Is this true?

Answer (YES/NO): NO